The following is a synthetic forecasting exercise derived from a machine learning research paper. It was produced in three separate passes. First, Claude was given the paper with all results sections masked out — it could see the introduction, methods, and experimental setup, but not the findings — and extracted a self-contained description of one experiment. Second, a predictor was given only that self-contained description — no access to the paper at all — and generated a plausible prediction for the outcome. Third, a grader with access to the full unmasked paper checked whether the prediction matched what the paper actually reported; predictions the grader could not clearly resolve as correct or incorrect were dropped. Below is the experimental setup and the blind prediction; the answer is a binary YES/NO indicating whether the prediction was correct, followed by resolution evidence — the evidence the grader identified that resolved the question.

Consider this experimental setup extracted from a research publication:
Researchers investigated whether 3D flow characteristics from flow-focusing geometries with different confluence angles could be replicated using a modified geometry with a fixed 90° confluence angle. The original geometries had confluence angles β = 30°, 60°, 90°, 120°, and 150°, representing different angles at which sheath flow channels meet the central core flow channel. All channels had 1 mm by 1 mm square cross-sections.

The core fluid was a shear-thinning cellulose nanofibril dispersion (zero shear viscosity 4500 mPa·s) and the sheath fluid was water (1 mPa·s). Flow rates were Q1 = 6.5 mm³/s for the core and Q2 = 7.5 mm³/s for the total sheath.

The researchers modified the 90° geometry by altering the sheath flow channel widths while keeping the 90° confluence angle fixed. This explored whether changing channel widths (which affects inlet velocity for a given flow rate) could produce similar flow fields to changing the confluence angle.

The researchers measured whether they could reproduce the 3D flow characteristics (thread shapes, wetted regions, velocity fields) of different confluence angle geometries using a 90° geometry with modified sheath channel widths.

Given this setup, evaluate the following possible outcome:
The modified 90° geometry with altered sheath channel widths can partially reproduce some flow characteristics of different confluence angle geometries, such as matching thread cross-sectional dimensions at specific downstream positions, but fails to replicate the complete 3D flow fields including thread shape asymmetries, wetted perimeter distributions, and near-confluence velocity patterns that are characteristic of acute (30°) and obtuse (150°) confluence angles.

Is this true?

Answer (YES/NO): NO